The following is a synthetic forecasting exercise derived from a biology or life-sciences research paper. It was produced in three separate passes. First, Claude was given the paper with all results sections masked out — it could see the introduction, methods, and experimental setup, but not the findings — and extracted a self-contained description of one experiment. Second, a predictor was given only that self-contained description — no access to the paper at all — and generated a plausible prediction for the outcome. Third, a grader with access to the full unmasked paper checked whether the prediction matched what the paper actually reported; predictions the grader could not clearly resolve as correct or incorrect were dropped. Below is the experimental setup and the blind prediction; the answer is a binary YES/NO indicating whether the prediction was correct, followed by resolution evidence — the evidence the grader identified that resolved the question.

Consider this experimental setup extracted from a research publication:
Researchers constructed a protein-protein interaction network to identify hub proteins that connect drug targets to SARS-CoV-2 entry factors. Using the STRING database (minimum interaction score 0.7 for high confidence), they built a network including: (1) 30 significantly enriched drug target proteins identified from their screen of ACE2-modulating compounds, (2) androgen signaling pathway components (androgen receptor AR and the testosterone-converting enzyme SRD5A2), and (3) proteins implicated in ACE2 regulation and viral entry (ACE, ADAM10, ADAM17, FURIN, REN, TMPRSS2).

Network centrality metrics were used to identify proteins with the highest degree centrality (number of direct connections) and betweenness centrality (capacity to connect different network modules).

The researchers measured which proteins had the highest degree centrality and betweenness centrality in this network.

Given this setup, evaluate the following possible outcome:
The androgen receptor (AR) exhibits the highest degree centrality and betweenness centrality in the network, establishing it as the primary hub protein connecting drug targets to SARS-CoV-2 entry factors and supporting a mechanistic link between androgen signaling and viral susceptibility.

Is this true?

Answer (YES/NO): NO